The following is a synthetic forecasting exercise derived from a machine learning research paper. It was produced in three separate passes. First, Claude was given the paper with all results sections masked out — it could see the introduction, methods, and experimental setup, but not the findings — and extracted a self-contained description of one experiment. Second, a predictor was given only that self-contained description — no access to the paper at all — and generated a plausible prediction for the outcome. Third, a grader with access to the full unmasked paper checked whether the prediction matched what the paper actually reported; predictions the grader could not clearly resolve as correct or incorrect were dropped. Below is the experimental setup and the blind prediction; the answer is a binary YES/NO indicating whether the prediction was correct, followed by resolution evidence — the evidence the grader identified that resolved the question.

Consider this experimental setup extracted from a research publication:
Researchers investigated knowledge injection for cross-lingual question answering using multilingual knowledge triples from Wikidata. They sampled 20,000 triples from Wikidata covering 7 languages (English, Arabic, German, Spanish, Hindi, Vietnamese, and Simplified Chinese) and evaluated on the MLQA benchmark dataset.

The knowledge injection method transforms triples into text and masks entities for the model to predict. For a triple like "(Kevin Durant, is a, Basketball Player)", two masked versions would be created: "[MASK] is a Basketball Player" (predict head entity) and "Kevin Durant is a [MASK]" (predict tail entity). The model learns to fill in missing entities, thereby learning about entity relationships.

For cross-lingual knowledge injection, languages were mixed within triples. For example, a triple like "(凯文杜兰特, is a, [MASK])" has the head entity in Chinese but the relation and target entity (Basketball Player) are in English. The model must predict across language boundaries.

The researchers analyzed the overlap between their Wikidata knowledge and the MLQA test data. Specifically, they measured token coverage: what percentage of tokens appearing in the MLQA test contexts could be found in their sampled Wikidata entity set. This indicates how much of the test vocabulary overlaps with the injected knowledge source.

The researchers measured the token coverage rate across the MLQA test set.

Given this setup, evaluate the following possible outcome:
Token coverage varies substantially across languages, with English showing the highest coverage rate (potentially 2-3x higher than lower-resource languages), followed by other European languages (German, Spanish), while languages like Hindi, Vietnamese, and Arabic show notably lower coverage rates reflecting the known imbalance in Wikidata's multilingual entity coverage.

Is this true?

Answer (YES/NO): NO